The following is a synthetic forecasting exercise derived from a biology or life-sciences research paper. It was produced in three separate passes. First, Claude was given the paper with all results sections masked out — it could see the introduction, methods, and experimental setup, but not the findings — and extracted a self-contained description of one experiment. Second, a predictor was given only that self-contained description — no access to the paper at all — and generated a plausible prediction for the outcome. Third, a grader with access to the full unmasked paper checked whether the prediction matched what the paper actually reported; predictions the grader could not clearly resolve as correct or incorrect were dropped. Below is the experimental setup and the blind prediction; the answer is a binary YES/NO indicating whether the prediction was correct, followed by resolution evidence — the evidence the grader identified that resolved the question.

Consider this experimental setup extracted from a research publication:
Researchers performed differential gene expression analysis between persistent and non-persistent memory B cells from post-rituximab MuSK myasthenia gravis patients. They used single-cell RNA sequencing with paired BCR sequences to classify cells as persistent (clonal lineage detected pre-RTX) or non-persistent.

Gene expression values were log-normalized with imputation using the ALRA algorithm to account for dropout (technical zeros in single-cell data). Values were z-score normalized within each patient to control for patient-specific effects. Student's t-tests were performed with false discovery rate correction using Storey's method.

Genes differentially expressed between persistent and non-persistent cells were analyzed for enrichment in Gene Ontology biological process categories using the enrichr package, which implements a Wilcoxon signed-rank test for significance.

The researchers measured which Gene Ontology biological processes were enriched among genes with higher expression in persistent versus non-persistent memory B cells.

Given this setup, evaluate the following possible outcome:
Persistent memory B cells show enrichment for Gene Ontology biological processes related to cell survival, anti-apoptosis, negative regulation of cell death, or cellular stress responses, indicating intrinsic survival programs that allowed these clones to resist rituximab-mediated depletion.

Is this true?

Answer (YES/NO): YES